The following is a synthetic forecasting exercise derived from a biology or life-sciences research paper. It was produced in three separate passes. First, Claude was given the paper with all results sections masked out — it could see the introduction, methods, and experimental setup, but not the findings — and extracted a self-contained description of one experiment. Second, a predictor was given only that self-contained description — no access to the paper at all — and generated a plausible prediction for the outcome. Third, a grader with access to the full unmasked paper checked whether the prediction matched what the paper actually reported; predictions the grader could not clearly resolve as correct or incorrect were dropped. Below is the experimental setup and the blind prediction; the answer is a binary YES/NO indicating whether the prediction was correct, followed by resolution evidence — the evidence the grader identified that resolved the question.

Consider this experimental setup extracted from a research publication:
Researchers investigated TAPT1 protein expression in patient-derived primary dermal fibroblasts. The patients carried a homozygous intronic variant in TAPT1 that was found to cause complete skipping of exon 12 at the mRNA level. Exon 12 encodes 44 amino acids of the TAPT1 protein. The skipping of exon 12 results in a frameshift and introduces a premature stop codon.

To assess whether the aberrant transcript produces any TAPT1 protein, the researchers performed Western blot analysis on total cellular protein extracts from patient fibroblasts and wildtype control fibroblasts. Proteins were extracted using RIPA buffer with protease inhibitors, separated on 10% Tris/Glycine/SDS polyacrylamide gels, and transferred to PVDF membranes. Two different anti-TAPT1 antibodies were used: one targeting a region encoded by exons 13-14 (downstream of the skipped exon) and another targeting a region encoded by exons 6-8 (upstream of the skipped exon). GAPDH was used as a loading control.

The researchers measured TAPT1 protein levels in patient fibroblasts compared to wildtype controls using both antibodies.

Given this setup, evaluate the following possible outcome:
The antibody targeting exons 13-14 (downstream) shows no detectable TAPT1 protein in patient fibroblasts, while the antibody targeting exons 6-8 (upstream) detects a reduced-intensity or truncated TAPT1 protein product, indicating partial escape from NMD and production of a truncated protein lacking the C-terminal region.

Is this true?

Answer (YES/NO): NO